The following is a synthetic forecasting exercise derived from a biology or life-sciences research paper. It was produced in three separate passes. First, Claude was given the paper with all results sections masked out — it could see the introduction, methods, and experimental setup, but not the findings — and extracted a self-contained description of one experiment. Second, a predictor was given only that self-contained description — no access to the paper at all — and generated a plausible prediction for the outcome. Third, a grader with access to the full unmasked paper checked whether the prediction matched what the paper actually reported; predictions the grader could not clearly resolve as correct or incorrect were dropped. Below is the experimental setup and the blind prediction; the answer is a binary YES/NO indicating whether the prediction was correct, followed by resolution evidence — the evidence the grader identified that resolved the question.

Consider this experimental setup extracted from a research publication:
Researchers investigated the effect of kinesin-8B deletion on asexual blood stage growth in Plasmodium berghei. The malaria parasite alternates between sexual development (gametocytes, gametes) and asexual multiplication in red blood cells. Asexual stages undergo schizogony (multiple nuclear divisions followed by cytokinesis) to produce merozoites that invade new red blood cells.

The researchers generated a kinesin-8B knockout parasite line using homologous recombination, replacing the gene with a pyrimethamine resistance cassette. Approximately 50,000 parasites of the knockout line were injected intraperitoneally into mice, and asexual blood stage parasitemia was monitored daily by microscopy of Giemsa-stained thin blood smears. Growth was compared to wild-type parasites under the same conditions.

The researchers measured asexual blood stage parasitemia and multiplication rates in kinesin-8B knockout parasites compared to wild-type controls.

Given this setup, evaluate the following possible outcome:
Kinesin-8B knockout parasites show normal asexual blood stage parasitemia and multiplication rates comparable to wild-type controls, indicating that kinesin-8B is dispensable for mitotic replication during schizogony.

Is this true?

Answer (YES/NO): YES